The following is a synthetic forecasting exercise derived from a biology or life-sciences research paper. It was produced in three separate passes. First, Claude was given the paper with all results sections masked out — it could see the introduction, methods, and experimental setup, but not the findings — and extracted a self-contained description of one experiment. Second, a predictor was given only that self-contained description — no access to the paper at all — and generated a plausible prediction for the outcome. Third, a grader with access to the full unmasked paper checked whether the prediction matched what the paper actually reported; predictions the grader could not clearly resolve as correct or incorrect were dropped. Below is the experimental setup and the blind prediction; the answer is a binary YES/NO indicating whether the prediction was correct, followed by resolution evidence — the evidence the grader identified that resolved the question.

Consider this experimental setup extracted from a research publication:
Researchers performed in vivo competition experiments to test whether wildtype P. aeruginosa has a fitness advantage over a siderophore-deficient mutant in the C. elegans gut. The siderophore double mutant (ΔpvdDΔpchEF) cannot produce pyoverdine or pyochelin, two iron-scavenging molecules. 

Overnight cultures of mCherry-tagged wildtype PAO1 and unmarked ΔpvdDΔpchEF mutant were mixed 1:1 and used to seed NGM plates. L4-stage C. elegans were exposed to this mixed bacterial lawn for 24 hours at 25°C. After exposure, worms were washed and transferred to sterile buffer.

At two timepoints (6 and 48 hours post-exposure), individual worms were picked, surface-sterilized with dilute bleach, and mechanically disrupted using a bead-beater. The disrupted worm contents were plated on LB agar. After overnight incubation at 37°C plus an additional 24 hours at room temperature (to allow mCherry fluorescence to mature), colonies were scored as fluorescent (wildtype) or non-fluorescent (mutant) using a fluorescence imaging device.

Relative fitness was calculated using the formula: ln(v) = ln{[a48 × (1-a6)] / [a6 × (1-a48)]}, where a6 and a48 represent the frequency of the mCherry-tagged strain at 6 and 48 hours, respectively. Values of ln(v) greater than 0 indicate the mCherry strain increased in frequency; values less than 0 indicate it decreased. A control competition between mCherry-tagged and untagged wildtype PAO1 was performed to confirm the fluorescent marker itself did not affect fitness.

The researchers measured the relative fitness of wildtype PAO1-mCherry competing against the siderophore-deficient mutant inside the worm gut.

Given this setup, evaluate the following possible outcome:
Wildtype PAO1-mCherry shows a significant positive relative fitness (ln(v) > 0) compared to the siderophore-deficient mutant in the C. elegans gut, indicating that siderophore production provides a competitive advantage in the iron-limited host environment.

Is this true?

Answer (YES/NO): NO